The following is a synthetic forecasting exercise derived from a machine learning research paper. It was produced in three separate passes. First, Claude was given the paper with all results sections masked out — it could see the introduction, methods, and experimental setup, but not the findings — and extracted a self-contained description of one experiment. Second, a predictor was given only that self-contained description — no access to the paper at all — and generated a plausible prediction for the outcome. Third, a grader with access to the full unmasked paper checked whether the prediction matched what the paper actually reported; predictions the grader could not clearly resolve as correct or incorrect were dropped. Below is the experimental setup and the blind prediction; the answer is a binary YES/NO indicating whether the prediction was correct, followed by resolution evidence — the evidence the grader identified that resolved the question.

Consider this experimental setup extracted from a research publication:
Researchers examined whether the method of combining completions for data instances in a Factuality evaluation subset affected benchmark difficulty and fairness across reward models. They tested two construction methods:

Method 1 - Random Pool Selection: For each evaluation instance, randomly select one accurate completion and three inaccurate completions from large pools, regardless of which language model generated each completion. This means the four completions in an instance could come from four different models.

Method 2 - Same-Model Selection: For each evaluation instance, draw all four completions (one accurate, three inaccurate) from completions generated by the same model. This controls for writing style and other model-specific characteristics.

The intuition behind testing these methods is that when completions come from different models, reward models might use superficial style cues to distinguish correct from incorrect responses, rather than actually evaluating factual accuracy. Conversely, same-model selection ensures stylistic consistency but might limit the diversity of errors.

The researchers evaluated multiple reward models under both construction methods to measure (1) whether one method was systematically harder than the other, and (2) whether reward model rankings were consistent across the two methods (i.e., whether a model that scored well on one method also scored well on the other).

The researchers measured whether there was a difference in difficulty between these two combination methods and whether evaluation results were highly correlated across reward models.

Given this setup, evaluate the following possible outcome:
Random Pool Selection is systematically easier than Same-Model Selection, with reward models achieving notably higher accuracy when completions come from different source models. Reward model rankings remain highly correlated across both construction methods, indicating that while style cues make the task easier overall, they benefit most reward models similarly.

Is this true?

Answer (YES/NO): NO